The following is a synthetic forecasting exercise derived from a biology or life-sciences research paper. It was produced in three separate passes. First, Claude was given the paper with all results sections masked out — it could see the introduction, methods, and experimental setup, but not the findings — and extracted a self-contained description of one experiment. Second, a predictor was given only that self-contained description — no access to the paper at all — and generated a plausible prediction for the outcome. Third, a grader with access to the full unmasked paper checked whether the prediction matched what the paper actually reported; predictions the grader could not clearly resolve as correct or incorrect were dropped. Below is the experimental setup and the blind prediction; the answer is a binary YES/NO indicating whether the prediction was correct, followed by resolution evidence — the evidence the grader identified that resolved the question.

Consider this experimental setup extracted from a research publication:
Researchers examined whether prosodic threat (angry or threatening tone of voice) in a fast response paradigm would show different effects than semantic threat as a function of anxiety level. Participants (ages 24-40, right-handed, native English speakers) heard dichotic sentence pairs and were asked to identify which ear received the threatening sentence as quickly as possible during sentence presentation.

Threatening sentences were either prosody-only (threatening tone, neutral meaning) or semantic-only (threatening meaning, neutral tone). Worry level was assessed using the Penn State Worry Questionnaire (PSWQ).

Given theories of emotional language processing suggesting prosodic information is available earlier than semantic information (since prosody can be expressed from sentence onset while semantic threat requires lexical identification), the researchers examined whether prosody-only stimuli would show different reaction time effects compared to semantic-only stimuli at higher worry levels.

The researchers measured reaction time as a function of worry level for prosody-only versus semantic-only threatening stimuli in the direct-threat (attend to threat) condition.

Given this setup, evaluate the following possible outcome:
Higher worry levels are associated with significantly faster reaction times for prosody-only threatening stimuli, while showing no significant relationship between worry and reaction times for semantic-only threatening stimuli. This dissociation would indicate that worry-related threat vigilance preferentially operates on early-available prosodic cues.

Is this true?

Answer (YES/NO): NO